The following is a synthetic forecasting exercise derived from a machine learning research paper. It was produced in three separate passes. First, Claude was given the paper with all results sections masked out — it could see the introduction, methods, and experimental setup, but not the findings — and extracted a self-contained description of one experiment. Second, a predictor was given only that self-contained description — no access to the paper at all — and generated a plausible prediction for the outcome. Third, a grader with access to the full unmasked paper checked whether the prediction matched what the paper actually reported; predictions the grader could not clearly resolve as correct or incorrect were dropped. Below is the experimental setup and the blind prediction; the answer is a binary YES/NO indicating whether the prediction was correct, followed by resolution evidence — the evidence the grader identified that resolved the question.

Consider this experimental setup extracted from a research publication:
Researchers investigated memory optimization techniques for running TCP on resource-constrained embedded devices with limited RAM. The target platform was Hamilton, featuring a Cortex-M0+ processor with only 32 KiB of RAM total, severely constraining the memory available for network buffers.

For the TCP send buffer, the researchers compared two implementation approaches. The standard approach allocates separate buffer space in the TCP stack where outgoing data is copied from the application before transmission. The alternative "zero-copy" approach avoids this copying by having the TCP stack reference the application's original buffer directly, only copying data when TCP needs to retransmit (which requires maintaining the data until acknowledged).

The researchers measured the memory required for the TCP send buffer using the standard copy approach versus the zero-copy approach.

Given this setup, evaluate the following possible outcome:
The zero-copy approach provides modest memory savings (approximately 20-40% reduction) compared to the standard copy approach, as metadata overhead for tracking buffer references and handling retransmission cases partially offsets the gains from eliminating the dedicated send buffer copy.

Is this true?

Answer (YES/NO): NO